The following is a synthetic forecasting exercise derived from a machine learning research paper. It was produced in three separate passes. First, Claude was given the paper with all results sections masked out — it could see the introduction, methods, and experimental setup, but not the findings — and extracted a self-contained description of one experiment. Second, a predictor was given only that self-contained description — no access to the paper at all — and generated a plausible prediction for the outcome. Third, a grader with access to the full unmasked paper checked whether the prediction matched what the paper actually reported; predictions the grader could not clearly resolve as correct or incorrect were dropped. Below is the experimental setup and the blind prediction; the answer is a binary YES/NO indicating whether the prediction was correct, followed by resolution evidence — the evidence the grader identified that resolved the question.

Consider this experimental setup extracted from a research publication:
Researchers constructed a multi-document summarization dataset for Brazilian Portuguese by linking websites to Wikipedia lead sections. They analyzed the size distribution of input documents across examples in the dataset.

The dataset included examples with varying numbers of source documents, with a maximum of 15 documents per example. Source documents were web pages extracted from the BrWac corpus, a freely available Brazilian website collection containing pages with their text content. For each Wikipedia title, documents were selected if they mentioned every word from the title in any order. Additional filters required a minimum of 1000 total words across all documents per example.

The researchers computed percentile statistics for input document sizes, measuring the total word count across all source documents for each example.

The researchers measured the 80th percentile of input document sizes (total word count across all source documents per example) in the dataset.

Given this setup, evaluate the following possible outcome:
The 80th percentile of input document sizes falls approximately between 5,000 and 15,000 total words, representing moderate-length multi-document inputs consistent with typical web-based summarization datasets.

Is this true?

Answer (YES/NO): NO